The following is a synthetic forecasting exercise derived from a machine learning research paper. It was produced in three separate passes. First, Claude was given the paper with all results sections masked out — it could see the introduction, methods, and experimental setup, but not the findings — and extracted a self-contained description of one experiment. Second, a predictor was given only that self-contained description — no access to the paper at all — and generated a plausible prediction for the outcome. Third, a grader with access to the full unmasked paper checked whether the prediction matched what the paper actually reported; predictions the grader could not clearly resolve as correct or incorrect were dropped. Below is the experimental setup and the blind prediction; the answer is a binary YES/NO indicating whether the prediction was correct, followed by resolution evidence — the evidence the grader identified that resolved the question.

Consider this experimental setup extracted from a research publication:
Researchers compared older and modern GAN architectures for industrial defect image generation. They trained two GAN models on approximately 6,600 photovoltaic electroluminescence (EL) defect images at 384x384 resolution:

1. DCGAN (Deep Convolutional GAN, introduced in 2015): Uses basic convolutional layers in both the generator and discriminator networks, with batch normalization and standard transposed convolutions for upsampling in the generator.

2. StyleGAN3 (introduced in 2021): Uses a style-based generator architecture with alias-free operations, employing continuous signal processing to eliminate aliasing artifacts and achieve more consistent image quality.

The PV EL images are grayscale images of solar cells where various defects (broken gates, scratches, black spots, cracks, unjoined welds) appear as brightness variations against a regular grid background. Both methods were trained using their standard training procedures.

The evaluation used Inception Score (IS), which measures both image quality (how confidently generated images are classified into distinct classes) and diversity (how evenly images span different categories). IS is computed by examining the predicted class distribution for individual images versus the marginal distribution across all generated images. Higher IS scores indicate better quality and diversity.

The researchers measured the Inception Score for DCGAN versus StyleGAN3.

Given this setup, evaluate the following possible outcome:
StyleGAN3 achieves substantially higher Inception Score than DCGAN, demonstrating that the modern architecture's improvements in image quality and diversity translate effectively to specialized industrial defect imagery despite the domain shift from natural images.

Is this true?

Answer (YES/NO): NO